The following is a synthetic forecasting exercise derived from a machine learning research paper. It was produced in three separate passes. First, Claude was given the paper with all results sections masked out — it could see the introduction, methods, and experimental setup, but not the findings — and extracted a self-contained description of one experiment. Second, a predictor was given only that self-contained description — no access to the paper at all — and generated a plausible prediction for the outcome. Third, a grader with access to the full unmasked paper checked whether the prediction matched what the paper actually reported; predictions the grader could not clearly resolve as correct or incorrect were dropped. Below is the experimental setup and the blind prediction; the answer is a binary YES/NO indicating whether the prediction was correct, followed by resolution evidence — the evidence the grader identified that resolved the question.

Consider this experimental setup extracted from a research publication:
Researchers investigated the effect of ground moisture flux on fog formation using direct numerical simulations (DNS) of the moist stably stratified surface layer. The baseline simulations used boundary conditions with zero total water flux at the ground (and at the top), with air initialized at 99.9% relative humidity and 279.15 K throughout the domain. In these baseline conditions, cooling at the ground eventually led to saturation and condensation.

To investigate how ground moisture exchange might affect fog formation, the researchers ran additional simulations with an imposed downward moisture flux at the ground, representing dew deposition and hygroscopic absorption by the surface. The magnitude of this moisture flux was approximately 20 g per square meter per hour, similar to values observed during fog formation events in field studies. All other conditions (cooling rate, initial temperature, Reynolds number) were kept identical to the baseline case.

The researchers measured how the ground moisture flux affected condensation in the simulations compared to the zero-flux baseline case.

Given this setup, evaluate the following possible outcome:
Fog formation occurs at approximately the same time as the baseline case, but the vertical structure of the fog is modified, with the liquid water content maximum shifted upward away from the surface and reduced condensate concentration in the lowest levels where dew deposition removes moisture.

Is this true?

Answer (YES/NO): NO